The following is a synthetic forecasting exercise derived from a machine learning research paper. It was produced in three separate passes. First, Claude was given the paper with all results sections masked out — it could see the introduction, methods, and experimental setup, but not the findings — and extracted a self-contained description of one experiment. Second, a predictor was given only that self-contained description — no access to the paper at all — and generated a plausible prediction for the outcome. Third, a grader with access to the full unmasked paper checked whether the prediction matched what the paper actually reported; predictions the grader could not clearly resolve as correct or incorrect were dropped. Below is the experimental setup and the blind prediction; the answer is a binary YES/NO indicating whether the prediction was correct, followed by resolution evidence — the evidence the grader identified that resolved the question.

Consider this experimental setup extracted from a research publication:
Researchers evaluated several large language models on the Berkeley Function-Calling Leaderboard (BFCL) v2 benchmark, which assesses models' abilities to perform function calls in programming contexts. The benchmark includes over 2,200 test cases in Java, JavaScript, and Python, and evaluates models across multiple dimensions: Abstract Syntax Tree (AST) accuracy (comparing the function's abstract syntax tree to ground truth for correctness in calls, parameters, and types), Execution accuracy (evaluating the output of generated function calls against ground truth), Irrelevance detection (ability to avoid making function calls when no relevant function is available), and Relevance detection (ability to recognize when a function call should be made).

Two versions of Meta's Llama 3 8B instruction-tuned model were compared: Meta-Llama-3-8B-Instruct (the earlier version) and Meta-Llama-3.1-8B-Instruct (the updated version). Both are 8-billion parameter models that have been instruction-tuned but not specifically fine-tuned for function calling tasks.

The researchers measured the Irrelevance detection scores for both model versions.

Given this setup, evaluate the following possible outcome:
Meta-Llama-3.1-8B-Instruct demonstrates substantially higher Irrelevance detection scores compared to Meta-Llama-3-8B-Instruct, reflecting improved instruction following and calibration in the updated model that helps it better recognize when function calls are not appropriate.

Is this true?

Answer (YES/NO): NO